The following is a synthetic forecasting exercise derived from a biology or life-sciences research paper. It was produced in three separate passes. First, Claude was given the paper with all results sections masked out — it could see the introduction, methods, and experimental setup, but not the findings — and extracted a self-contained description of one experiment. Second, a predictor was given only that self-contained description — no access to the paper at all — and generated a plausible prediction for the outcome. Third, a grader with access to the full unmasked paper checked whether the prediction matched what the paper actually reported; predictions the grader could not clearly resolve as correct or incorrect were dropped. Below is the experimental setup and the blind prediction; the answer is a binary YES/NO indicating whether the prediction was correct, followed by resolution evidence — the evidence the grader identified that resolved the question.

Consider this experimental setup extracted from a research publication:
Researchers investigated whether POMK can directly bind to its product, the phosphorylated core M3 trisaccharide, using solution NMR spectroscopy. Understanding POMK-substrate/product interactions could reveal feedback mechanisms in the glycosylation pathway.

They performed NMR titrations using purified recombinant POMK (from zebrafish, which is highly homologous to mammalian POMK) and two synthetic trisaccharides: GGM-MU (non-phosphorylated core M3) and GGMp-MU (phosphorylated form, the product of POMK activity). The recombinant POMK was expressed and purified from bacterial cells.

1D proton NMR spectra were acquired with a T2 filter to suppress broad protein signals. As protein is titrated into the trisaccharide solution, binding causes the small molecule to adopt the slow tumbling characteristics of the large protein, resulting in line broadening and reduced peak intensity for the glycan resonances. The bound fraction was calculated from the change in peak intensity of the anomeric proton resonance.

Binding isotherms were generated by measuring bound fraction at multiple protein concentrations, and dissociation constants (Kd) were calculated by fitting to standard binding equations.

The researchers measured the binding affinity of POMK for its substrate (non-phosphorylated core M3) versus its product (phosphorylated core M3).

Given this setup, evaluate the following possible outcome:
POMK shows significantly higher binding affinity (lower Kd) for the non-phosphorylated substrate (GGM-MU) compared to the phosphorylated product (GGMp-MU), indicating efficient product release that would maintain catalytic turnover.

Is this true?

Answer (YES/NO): YES